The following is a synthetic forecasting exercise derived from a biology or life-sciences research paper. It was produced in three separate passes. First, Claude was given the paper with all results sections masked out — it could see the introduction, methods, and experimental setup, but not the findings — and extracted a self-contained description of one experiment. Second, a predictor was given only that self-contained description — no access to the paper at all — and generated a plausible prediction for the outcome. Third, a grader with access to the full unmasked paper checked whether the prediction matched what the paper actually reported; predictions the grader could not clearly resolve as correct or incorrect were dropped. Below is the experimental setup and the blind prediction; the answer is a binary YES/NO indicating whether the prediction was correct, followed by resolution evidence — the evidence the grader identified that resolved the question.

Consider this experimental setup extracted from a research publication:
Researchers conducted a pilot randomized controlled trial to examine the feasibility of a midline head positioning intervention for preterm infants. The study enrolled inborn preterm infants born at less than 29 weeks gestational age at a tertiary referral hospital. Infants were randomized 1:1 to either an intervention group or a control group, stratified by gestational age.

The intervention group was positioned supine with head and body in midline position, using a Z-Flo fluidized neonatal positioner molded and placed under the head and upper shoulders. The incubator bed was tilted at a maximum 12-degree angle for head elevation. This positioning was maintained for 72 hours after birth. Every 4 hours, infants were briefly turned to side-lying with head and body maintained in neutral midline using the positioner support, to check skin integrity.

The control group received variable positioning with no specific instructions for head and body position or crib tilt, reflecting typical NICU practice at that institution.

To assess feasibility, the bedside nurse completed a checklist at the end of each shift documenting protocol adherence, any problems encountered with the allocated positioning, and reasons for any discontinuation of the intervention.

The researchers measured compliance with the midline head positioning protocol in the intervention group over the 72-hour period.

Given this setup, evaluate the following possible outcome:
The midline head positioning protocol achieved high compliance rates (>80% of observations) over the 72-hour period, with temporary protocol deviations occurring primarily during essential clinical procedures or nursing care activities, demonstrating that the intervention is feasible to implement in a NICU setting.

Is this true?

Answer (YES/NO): YES